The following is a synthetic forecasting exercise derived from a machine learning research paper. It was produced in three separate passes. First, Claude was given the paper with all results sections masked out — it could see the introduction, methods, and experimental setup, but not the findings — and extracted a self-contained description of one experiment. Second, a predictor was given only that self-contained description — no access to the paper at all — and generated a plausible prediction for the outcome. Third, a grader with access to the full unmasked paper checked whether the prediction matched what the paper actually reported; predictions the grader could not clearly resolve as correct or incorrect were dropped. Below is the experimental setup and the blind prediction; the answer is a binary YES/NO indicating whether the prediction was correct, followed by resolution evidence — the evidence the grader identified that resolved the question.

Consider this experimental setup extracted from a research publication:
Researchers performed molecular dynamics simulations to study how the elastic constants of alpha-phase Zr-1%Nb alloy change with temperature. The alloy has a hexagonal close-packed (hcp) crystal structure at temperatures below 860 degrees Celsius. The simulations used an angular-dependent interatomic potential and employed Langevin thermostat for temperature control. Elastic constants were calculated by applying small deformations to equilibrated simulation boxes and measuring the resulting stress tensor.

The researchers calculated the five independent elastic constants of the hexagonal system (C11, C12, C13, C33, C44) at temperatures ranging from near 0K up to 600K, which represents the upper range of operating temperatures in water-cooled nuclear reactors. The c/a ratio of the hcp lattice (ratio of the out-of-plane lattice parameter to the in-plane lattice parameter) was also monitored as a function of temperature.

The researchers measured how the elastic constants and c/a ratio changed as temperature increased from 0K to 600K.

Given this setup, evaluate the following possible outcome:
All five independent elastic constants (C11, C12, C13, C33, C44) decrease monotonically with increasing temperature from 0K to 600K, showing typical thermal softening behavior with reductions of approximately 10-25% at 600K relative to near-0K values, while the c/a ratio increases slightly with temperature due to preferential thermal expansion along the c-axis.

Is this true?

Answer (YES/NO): NO